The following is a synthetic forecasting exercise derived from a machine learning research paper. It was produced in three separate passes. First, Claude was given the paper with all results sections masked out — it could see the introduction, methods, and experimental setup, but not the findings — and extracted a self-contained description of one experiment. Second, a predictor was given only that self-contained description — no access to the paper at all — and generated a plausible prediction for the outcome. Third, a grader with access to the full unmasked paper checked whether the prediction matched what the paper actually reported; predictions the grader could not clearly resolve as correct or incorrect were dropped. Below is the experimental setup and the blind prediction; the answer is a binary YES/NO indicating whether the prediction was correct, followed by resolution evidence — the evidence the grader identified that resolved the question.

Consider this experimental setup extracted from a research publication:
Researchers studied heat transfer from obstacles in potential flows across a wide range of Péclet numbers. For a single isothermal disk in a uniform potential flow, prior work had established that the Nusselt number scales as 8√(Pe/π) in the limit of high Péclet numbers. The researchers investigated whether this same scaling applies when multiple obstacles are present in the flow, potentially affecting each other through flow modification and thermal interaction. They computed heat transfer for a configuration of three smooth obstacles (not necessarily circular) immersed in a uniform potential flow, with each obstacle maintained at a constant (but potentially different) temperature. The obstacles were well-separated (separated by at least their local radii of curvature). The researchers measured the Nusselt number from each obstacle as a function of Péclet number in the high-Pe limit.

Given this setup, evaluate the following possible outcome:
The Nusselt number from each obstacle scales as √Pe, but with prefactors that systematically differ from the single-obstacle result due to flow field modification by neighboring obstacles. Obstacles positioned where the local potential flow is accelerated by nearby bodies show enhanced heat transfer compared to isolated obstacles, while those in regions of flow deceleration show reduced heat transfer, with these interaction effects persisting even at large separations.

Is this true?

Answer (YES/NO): NO